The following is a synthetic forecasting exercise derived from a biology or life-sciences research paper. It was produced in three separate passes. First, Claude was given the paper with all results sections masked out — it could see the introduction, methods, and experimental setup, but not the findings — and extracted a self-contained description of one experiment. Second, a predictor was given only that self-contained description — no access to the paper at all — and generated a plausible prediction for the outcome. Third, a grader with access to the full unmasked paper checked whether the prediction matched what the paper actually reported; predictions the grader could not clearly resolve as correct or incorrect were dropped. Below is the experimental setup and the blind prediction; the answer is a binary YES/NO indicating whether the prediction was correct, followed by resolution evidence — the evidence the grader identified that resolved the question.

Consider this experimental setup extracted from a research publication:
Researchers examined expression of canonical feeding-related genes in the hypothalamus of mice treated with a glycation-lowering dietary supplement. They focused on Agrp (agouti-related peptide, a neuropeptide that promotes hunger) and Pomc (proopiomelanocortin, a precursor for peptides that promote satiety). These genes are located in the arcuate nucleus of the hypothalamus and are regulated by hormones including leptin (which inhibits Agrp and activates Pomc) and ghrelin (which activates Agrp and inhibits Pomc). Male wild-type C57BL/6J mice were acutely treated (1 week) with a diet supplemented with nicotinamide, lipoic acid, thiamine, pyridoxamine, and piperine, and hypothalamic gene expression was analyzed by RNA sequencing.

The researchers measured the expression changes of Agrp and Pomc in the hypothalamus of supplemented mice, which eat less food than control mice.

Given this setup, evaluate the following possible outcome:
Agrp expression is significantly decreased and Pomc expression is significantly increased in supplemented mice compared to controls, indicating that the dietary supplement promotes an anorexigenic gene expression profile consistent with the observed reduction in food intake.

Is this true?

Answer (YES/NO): NO